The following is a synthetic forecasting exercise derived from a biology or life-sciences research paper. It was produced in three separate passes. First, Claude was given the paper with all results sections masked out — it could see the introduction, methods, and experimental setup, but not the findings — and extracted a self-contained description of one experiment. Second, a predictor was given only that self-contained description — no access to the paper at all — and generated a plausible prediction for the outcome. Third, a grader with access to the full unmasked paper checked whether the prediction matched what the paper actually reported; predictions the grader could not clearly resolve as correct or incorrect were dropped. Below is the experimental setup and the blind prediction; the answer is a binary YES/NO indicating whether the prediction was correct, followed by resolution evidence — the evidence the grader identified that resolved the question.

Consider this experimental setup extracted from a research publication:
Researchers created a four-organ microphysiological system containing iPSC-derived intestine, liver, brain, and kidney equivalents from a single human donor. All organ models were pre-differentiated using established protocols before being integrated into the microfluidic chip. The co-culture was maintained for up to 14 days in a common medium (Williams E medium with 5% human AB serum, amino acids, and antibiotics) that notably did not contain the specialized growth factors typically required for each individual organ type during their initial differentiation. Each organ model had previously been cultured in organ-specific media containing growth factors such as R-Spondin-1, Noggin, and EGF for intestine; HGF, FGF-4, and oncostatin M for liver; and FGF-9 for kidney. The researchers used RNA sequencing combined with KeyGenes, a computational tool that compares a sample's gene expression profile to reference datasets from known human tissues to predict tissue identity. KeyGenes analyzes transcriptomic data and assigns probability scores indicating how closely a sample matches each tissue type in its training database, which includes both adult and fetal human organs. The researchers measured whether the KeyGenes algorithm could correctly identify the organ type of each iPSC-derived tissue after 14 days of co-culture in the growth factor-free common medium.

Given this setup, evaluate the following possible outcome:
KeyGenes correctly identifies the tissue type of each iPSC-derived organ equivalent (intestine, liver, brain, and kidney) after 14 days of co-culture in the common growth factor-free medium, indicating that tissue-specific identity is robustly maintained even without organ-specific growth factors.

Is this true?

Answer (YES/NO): NO